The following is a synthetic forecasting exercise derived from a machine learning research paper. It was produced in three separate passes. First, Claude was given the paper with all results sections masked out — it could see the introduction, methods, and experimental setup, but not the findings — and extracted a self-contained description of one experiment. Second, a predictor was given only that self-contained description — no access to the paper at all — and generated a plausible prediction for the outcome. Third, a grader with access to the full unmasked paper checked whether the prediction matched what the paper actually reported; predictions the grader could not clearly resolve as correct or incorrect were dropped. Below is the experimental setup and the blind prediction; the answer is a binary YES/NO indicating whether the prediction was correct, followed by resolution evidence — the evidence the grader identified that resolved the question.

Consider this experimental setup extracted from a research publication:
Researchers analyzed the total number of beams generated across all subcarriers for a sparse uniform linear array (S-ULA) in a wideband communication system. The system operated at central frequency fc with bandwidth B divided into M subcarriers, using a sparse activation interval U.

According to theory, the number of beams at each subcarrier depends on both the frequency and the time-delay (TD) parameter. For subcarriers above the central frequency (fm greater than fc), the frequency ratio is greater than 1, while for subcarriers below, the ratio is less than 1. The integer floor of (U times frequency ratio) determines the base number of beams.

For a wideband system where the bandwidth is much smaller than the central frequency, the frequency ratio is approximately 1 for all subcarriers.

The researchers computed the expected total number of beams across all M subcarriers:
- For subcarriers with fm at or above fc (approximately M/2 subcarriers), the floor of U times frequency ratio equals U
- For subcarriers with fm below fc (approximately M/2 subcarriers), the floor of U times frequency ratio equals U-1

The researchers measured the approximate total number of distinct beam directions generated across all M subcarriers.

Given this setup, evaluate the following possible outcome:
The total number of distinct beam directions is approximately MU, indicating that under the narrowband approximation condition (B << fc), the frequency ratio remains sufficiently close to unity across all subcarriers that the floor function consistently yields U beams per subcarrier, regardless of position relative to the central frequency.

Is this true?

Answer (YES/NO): YES